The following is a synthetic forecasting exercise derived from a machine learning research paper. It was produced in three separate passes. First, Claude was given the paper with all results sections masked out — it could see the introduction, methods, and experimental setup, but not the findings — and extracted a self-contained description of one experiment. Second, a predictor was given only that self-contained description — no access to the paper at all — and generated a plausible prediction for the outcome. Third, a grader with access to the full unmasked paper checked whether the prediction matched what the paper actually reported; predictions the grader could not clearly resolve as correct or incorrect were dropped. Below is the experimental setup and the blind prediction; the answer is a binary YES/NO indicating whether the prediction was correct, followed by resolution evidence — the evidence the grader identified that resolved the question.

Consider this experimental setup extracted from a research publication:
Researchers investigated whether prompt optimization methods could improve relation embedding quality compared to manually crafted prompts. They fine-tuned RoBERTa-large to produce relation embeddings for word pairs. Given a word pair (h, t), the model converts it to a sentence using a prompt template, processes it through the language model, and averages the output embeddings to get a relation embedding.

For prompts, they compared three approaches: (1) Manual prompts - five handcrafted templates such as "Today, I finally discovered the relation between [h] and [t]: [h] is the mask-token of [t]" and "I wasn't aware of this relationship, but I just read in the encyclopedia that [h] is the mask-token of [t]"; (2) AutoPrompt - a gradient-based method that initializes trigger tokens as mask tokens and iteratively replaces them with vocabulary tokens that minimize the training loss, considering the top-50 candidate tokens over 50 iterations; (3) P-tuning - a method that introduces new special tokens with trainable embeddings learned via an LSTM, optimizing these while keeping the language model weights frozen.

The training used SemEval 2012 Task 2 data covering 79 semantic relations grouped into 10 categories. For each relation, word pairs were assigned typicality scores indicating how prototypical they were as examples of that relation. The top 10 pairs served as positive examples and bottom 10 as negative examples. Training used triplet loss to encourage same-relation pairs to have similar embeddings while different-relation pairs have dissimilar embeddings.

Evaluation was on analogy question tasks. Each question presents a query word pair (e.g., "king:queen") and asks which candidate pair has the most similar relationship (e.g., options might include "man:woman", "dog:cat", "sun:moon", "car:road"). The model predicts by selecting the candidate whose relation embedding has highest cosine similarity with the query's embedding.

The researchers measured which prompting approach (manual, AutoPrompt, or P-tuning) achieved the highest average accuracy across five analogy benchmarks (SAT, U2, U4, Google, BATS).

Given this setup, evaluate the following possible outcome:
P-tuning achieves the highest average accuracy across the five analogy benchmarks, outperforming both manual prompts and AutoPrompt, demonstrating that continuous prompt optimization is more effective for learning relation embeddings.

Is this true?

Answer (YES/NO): NO